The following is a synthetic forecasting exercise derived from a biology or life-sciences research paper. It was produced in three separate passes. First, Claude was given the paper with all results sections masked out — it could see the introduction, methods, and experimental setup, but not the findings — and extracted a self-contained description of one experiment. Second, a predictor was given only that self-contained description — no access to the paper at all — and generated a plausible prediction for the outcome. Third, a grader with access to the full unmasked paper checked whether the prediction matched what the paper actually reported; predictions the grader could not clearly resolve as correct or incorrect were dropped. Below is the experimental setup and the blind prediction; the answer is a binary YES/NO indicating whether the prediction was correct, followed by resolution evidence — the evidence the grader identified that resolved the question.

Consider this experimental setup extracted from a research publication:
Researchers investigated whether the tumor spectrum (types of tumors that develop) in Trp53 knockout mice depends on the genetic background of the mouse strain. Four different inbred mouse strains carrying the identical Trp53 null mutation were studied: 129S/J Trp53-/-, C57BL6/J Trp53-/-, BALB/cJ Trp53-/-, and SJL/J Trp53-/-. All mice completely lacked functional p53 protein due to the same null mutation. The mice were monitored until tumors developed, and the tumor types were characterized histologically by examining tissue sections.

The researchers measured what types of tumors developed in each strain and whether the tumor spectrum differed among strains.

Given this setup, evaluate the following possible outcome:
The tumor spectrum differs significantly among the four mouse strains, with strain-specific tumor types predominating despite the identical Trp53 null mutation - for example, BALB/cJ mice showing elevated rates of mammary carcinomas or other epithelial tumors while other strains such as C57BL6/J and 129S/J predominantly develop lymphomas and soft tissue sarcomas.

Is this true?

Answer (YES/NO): YES